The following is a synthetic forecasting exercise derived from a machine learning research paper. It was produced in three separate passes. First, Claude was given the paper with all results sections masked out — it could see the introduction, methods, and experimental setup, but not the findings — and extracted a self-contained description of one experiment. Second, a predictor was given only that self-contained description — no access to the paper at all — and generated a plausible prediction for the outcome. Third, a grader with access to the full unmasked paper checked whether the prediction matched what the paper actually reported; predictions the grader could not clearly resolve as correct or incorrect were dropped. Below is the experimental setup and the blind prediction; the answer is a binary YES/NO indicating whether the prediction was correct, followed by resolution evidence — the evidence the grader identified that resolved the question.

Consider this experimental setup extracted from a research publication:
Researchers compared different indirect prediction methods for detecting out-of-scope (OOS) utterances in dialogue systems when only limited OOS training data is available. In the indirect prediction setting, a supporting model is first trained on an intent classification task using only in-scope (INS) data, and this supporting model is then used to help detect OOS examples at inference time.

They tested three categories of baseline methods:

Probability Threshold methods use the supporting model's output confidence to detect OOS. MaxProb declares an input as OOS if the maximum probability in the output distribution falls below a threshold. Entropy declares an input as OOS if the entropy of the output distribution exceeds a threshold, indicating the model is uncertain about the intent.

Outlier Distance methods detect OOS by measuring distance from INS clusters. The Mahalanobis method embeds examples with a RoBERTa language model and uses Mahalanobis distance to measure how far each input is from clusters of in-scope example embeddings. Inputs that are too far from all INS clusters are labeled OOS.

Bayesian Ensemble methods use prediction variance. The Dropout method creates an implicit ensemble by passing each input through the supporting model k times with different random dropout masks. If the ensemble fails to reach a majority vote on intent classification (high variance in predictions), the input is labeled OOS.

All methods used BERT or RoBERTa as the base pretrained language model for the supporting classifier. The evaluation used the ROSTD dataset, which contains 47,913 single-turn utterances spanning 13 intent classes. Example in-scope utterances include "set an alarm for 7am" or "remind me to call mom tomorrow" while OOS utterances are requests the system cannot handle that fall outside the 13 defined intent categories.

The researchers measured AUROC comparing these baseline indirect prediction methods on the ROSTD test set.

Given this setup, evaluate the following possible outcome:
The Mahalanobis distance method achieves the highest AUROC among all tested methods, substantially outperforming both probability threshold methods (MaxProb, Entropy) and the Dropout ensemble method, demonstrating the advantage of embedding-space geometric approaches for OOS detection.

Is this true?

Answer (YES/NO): NO